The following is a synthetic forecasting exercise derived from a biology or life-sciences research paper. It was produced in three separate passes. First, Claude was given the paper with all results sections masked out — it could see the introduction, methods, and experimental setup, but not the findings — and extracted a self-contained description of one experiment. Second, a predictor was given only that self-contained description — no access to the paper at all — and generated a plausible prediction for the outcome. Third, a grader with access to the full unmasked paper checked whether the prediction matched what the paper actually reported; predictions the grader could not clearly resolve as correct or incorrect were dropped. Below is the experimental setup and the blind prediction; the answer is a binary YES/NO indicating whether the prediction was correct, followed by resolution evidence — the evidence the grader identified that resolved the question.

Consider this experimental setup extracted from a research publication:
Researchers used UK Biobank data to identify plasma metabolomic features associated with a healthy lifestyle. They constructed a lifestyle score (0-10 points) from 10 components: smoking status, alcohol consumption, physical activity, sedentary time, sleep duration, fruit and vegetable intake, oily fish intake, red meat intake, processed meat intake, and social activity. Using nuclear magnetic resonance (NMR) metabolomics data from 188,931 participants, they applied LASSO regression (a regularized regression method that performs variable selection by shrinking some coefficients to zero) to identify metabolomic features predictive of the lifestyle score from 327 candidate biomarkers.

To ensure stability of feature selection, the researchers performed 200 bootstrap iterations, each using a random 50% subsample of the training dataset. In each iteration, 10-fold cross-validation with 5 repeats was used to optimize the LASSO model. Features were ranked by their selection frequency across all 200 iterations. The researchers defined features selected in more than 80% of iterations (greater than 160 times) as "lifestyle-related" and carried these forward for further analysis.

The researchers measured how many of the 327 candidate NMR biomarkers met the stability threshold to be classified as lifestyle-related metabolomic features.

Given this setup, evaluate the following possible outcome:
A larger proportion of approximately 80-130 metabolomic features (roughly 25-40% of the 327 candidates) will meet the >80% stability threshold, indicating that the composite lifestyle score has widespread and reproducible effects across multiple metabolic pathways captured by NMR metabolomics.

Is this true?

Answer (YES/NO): YES